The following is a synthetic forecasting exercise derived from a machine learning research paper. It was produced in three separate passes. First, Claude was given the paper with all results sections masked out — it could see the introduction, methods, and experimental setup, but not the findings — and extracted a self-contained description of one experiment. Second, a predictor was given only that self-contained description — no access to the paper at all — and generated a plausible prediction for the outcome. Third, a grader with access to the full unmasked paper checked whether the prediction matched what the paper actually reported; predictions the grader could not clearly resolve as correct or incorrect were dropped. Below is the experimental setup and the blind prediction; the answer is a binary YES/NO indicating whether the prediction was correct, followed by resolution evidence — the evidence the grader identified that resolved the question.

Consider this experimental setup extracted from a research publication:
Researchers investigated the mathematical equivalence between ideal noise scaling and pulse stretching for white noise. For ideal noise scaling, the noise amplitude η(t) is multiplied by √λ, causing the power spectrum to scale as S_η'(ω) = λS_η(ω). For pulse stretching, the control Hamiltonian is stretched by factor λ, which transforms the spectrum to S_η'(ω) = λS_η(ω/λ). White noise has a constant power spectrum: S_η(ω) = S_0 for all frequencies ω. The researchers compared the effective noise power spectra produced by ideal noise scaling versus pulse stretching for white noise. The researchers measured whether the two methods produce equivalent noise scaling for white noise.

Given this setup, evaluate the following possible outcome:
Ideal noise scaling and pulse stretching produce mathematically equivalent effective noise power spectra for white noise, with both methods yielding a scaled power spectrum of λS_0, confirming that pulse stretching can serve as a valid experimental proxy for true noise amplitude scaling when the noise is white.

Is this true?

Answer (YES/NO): YES